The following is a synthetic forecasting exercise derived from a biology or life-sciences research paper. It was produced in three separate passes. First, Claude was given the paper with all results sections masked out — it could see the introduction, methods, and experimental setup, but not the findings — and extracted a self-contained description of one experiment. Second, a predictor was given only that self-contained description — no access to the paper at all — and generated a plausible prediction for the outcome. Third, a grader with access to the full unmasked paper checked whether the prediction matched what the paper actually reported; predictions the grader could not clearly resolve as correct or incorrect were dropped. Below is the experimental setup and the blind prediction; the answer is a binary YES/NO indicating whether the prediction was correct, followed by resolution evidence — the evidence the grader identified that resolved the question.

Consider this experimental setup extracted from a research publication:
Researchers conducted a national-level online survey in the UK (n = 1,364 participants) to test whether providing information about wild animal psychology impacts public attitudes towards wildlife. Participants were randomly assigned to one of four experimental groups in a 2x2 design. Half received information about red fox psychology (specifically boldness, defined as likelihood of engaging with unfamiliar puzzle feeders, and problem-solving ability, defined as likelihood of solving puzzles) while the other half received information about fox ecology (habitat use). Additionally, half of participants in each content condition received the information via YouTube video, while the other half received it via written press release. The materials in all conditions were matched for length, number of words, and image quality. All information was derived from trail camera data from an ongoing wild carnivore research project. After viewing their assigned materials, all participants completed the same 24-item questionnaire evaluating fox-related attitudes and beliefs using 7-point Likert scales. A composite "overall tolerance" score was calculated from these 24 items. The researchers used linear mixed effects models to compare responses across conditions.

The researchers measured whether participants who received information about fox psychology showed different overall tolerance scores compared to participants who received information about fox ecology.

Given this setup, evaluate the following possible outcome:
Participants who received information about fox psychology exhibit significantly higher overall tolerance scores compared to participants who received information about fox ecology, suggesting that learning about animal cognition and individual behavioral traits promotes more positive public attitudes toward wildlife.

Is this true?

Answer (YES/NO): NO